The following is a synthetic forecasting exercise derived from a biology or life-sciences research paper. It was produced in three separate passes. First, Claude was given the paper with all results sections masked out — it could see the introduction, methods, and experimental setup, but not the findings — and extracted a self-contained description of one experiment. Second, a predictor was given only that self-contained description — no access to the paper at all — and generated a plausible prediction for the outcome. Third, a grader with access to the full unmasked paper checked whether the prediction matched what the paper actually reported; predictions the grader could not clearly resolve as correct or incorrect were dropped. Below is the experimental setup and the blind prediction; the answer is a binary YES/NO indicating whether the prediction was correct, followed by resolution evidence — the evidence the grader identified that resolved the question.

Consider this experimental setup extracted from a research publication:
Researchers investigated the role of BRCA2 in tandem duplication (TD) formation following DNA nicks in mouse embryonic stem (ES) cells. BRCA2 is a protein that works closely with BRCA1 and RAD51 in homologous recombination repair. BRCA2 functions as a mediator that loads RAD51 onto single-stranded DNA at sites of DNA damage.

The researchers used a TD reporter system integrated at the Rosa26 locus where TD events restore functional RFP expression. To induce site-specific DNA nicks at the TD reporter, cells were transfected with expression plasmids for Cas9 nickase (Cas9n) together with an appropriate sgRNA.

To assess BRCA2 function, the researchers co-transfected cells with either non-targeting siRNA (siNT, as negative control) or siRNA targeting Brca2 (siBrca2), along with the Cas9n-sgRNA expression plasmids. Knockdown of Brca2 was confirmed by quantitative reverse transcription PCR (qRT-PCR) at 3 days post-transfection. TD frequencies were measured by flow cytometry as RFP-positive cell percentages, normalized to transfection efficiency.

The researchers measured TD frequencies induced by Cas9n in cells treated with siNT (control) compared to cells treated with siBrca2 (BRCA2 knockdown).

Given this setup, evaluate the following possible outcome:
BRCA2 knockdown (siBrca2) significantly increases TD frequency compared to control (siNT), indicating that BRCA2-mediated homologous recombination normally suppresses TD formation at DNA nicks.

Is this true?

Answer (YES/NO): NO